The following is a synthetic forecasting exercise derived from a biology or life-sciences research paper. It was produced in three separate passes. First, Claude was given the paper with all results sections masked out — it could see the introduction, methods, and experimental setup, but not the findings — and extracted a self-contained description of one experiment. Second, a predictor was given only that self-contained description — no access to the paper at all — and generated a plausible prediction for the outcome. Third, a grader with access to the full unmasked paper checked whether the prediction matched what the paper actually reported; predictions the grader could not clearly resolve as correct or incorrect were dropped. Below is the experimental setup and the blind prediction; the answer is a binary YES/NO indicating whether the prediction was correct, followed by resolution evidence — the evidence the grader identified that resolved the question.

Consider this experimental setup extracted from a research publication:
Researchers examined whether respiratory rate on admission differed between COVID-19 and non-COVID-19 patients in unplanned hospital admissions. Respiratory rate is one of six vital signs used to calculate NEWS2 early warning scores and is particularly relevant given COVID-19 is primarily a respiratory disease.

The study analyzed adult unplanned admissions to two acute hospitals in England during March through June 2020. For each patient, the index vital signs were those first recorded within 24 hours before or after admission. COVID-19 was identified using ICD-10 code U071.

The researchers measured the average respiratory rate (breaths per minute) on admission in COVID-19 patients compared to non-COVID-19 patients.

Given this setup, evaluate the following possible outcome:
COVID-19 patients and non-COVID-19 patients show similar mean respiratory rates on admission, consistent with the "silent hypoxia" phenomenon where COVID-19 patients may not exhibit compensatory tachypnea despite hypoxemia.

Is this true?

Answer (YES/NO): NO